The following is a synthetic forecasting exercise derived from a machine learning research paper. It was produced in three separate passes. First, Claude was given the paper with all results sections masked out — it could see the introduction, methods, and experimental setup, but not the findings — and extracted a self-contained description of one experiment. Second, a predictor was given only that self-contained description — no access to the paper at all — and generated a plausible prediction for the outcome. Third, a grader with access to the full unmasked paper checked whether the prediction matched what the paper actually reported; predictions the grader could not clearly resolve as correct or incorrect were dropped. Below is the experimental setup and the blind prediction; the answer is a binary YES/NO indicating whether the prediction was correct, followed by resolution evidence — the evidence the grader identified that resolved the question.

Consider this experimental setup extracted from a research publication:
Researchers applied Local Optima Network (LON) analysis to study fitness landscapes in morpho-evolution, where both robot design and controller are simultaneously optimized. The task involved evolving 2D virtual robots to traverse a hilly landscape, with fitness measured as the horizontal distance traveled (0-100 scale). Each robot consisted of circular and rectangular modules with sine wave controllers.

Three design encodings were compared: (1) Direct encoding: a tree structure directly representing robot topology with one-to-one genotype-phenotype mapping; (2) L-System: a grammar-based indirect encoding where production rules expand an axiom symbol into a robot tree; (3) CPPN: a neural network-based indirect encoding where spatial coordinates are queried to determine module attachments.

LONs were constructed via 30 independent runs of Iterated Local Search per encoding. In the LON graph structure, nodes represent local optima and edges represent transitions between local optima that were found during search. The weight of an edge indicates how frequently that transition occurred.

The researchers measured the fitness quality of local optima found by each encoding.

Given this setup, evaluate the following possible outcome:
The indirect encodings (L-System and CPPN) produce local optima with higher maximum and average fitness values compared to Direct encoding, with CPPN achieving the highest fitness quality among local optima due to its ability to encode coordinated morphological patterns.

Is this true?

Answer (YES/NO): NO